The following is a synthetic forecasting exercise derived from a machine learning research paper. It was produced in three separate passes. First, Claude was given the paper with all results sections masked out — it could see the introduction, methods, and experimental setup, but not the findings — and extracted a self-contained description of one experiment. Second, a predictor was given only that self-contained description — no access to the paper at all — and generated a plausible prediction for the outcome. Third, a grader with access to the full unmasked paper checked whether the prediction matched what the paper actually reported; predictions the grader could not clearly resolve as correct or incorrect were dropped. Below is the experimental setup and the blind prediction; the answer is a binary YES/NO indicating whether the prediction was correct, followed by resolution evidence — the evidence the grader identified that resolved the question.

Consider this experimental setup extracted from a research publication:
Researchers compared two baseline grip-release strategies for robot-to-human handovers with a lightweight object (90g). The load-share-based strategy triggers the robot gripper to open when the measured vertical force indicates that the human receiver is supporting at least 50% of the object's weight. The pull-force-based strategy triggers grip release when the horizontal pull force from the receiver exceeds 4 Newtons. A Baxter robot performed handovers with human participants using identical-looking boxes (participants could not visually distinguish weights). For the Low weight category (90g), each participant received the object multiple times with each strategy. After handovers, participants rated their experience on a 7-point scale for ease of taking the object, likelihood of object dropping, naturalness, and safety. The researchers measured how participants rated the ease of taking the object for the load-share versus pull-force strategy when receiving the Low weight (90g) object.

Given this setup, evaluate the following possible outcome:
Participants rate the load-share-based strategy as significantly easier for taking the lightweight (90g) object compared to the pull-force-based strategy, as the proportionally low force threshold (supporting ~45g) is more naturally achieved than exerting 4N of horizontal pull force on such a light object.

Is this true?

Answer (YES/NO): NO